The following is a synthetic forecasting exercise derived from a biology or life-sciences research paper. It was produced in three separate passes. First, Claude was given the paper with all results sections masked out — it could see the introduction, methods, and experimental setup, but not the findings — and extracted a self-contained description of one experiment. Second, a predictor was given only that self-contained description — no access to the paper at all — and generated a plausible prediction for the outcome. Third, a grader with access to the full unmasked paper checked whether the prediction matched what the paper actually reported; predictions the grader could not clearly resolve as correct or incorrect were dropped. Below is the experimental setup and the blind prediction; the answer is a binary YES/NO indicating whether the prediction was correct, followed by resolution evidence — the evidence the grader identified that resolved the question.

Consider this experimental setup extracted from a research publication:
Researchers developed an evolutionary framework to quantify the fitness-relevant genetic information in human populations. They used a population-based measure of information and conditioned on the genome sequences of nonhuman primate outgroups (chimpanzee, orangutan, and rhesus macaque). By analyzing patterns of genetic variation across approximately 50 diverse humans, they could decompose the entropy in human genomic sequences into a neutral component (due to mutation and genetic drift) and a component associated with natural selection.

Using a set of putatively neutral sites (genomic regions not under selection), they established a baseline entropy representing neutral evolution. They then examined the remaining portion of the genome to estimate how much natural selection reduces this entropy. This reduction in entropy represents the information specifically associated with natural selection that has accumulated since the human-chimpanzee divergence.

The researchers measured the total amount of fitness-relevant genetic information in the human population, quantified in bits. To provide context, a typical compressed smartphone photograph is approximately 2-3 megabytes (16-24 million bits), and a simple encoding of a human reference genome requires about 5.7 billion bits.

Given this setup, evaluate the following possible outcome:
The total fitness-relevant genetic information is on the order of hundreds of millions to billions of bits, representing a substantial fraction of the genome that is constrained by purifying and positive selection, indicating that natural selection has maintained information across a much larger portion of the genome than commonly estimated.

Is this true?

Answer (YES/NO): NO